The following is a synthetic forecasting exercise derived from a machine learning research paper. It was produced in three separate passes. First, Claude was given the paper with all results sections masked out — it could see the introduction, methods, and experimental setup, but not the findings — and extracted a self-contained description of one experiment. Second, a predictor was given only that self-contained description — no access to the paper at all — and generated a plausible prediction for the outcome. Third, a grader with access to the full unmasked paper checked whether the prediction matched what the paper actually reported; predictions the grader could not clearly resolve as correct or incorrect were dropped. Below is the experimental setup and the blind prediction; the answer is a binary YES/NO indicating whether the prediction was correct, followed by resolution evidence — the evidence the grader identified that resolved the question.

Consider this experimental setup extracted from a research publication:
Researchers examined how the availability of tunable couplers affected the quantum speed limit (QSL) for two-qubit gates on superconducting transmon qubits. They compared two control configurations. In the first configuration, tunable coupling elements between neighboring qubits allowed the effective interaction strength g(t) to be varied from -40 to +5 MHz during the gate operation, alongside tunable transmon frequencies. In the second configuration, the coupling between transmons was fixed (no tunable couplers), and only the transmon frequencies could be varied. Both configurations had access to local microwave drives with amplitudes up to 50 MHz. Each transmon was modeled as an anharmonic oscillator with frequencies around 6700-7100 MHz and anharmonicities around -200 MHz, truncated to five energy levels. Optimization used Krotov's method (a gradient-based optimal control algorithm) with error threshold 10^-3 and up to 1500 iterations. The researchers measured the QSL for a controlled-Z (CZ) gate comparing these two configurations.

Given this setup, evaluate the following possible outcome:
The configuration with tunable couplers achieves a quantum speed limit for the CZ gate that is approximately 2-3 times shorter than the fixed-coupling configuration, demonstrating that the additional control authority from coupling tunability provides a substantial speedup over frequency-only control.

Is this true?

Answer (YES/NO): NO